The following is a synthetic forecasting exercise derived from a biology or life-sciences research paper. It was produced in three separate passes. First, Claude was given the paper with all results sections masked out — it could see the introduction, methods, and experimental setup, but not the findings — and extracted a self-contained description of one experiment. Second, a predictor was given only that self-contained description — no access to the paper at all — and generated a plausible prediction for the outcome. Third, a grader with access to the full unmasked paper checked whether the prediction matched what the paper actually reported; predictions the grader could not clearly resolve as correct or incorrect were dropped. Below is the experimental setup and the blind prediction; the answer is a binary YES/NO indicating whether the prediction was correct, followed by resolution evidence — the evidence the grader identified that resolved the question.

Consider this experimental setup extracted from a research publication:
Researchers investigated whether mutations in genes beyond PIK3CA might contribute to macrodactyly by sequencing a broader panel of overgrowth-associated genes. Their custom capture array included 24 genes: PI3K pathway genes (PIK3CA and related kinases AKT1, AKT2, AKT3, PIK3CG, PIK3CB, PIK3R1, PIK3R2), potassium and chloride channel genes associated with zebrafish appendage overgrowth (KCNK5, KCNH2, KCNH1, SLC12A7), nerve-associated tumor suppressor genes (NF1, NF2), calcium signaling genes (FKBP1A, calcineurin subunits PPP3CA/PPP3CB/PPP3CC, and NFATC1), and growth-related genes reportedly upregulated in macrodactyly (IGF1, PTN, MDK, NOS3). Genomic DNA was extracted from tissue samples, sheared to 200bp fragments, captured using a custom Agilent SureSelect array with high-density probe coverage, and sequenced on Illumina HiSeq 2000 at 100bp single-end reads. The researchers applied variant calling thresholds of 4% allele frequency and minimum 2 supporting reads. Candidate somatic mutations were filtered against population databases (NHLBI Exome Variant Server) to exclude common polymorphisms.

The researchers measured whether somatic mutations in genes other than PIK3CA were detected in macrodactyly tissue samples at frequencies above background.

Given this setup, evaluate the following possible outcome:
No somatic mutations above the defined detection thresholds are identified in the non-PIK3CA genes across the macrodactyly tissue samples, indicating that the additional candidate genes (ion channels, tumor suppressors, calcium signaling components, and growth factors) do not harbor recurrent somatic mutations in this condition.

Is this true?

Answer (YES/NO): NO